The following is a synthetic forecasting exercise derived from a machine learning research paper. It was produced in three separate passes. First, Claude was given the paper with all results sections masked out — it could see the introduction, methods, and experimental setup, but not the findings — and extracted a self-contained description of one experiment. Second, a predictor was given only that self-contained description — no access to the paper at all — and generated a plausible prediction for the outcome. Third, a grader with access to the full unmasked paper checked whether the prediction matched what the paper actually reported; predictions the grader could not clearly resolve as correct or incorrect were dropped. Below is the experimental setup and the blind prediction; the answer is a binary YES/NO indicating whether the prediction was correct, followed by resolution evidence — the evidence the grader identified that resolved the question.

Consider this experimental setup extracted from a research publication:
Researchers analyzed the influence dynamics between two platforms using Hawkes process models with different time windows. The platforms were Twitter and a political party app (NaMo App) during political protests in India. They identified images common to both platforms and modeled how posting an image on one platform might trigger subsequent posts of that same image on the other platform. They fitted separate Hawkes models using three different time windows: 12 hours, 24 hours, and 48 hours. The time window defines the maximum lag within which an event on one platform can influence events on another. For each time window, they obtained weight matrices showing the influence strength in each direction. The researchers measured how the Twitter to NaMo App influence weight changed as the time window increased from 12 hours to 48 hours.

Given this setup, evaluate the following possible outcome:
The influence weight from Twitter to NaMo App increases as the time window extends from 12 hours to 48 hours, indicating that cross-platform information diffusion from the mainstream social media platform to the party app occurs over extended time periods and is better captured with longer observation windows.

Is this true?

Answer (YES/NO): YES